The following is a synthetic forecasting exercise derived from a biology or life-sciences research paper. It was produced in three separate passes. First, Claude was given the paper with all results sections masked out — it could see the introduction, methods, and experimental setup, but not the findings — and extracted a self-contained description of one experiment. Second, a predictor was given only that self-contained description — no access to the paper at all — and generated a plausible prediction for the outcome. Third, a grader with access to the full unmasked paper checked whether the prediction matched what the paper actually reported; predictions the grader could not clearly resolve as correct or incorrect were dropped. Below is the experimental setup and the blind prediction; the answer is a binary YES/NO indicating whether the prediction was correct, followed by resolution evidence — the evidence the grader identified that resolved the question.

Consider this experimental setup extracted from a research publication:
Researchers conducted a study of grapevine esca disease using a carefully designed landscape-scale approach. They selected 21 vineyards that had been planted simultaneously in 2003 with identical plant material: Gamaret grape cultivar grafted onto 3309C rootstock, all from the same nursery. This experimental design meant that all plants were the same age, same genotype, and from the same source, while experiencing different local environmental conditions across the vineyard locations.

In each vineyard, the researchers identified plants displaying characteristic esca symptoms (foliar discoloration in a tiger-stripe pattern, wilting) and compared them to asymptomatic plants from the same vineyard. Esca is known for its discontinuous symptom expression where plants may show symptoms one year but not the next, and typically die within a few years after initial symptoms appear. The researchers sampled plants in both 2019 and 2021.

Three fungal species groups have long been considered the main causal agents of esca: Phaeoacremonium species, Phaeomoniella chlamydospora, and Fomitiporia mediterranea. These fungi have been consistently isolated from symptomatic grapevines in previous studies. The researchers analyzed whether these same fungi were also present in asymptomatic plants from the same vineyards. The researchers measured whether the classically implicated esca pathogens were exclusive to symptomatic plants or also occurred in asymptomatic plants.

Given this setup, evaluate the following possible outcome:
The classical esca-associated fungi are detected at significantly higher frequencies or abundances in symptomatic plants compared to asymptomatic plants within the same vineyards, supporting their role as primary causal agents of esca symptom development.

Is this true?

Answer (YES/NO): NO